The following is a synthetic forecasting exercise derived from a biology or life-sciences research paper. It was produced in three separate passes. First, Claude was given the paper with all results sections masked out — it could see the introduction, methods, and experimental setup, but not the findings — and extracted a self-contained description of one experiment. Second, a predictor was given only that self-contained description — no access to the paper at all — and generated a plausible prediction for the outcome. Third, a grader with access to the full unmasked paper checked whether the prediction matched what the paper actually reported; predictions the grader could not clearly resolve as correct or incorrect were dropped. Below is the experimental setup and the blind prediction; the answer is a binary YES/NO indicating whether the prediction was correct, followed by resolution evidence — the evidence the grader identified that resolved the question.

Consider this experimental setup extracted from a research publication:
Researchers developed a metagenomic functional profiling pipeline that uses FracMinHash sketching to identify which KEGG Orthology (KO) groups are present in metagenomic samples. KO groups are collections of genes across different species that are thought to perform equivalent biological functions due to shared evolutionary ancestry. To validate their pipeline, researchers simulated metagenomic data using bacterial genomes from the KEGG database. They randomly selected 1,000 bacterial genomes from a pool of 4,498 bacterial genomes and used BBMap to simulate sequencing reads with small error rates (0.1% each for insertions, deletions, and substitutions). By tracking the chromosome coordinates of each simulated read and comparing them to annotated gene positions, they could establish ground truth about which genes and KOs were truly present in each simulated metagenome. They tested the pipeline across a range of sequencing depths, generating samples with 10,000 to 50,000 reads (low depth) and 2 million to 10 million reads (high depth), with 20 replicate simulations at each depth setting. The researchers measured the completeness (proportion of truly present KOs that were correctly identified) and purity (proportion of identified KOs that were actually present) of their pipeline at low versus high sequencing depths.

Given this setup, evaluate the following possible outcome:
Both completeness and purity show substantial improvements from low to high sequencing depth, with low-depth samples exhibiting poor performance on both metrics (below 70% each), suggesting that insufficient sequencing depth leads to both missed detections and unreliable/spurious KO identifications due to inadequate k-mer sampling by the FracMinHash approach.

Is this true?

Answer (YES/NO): NO